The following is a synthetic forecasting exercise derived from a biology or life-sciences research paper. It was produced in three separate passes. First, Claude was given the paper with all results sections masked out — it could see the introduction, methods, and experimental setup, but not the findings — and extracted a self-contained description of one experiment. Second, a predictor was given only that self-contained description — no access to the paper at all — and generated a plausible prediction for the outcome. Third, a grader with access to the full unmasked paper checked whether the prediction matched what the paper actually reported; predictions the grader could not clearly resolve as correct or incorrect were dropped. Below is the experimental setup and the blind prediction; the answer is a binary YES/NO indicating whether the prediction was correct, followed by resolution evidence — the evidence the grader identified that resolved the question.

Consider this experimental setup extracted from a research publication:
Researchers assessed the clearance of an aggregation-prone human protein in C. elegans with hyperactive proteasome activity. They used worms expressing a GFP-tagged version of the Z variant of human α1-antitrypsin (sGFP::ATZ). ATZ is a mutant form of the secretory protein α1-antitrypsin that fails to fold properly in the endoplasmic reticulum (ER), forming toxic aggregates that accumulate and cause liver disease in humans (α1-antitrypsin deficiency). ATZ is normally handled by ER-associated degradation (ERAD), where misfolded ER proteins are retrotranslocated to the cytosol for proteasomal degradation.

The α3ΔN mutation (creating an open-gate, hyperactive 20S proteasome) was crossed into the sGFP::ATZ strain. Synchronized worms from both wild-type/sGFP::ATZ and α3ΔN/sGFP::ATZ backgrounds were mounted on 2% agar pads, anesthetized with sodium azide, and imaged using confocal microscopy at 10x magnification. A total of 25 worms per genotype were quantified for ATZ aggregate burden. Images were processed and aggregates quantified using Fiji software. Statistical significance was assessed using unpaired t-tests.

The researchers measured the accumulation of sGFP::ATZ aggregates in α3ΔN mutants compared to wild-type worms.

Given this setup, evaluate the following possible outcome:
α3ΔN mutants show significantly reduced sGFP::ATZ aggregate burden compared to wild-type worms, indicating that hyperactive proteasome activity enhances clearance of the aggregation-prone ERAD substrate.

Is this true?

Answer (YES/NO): YES